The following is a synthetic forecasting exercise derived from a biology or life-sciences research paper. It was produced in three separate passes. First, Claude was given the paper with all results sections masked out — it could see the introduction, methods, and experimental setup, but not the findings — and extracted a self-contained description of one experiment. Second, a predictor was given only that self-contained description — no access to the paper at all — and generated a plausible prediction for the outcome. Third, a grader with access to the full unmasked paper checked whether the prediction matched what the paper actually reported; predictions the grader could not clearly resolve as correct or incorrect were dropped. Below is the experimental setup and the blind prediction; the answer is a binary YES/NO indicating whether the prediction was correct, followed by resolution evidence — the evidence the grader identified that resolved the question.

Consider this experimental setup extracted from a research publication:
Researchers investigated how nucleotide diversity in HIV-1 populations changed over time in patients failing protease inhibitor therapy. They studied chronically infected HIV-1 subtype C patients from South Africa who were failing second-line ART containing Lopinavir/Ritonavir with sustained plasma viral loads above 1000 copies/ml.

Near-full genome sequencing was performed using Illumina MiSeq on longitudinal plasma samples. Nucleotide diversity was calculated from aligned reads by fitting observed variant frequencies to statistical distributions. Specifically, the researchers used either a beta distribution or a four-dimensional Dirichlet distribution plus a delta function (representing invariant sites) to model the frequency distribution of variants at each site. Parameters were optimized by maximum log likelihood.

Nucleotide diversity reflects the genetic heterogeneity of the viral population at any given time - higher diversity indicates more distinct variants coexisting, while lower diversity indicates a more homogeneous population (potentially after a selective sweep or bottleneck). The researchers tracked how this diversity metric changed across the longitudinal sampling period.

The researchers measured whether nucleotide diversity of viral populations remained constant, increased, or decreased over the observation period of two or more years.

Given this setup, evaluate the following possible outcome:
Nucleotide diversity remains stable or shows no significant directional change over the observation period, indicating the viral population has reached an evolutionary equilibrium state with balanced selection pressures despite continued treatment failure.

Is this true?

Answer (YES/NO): NO